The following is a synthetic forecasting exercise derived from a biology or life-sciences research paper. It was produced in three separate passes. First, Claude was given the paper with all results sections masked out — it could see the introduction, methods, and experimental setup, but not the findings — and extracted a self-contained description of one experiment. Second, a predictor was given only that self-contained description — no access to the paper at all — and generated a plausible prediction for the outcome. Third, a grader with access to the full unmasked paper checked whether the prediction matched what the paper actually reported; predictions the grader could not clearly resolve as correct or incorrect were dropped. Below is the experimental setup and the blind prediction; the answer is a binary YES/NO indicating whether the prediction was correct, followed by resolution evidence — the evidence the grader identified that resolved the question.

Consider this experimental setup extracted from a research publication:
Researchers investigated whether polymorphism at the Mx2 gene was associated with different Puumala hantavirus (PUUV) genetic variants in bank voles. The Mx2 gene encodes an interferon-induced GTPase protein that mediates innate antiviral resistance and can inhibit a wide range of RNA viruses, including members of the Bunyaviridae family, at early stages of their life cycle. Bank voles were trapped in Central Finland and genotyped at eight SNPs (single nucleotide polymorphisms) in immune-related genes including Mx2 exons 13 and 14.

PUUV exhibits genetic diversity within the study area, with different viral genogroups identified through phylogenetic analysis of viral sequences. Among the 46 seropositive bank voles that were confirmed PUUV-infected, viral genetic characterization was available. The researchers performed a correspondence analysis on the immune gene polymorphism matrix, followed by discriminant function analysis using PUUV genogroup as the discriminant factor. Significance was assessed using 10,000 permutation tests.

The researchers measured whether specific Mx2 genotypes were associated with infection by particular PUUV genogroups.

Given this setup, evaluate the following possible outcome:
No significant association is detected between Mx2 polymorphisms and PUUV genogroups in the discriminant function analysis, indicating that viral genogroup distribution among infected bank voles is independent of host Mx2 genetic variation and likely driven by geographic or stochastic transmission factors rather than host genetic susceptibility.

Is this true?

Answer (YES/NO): NO